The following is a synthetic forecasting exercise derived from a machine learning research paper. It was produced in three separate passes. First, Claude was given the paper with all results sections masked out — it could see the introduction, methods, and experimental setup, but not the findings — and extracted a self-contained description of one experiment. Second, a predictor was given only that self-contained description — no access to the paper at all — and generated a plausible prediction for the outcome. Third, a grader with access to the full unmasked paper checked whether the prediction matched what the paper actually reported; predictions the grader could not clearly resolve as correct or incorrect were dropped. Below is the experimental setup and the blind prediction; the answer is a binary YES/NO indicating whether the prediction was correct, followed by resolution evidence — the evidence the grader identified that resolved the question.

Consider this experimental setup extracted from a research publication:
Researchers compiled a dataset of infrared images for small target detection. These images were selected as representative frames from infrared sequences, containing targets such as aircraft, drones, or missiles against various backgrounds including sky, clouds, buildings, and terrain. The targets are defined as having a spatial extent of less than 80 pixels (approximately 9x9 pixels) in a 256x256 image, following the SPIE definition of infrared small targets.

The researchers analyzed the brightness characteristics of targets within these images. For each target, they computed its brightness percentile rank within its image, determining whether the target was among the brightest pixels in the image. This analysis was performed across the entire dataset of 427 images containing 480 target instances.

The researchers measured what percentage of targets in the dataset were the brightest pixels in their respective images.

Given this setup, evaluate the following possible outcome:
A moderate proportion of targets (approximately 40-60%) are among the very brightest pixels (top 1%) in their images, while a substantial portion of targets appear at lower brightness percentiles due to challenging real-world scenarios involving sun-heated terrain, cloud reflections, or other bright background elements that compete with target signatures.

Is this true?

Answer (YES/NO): NO